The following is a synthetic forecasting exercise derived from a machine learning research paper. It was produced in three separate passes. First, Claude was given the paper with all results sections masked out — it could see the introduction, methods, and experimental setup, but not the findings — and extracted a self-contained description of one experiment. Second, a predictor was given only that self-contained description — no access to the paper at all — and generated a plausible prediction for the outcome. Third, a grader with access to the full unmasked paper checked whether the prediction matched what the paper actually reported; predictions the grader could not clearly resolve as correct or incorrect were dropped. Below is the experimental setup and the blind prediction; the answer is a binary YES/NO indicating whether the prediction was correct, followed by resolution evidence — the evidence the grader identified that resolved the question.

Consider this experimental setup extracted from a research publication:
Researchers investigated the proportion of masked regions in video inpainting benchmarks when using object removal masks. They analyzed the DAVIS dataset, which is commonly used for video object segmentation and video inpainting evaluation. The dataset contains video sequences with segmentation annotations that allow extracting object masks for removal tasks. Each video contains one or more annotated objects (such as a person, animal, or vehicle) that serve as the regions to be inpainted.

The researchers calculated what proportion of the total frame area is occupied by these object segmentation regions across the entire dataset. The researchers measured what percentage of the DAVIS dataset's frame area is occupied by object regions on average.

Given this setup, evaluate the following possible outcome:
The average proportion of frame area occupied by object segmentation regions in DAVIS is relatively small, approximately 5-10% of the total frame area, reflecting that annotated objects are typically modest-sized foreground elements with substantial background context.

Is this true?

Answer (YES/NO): NO